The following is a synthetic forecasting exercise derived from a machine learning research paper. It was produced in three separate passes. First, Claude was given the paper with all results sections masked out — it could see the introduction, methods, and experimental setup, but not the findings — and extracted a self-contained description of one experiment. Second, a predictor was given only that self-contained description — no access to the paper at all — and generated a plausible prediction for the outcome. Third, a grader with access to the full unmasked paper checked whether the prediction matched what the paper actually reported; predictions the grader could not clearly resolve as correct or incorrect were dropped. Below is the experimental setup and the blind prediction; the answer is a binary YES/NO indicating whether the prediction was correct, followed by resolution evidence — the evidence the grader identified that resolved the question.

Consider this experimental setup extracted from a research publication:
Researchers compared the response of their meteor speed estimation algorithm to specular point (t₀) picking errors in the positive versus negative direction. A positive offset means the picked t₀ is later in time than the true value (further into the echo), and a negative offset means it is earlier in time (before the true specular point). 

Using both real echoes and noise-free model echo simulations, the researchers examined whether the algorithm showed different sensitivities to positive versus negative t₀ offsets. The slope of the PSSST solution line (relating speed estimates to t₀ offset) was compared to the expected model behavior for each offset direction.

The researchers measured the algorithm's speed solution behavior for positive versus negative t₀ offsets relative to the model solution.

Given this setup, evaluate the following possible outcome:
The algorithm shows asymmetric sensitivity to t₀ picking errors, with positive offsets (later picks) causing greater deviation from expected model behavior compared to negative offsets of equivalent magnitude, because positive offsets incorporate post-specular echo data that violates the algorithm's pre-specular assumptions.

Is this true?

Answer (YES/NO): NO